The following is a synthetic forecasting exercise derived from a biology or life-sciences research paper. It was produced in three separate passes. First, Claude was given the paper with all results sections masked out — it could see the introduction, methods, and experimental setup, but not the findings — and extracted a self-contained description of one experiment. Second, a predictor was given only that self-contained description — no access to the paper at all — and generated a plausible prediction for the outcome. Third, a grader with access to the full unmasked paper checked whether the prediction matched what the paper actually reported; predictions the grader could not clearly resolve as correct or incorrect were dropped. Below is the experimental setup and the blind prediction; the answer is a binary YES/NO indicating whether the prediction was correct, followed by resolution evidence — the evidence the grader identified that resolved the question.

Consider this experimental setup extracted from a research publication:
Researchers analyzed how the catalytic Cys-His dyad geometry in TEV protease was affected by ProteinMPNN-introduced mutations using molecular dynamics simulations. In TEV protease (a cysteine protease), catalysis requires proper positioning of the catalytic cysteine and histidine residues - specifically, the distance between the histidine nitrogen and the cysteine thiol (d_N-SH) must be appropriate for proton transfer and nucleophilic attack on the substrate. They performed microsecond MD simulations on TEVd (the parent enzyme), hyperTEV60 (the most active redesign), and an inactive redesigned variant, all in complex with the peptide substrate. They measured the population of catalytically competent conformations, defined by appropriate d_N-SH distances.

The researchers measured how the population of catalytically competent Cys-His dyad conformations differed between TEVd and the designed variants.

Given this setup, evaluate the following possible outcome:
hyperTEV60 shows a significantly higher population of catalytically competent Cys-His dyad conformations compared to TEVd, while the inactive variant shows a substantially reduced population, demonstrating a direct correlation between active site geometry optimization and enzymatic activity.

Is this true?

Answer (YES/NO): NO